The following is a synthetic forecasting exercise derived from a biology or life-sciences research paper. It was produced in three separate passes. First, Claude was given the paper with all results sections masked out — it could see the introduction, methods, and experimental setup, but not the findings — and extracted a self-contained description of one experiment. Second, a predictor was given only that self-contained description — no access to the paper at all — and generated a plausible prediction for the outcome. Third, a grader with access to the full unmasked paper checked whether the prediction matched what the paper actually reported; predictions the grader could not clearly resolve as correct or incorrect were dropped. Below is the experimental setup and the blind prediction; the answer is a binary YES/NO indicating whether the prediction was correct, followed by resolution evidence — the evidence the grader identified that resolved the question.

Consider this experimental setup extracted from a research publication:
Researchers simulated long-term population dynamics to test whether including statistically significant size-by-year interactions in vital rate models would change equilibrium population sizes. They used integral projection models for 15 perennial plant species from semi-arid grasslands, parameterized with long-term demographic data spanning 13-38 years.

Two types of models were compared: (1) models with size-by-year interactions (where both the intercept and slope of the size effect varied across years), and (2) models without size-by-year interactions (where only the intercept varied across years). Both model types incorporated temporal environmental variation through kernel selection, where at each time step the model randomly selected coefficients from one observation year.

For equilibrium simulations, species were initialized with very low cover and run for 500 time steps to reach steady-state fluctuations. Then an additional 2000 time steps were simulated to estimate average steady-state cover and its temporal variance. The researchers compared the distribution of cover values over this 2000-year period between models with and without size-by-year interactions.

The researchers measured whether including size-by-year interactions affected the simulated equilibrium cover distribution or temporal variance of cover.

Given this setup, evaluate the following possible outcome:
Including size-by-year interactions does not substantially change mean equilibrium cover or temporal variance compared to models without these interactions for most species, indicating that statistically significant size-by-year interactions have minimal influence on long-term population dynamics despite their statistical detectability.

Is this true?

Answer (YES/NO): YES